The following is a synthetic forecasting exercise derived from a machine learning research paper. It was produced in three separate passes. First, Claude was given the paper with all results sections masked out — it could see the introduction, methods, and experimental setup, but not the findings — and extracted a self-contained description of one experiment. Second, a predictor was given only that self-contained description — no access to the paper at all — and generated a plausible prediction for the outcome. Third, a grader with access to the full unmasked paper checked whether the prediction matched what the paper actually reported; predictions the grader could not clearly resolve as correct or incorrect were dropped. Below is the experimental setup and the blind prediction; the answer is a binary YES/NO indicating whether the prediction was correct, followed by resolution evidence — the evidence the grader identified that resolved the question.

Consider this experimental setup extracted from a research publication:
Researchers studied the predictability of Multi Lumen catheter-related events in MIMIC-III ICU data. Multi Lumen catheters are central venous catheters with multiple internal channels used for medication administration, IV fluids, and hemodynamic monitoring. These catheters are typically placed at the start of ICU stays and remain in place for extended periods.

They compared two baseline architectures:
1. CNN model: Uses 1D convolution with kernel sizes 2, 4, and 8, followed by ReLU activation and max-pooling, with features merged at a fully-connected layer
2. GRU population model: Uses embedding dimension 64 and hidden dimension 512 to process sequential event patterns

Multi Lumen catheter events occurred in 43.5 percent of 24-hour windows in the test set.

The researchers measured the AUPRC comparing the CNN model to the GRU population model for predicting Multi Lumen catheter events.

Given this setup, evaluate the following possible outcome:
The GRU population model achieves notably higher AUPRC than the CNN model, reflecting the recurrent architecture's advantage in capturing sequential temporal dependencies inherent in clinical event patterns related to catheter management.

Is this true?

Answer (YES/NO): YES